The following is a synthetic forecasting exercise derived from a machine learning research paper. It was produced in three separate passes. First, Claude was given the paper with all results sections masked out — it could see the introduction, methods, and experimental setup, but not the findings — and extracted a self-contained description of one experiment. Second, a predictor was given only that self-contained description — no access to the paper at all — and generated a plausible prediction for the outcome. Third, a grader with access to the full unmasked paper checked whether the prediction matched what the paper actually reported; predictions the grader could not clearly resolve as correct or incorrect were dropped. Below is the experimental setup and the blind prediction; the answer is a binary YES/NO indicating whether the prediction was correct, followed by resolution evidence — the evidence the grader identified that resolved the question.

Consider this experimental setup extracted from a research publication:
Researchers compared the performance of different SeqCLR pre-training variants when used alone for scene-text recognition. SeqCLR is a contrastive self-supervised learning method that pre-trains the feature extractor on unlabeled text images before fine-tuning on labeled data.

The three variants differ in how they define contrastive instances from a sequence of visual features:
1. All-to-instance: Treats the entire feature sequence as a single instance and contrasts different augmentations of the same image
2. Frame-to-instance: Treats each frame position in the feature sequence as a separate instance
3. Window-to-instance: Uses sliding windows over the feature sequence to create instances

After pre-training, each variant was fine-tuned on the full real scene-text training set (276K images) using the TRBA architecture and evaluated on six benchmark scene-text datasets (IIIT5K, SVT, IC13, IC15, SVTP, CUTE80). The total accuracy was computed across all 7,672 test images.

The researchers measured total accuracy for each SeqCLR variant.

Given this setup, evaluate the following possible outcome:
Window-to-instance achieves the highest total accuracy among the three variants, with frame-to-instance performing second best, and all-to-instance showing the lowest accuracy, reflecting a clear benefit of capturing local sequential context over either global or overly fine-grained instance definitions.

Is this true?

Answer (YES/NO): YES